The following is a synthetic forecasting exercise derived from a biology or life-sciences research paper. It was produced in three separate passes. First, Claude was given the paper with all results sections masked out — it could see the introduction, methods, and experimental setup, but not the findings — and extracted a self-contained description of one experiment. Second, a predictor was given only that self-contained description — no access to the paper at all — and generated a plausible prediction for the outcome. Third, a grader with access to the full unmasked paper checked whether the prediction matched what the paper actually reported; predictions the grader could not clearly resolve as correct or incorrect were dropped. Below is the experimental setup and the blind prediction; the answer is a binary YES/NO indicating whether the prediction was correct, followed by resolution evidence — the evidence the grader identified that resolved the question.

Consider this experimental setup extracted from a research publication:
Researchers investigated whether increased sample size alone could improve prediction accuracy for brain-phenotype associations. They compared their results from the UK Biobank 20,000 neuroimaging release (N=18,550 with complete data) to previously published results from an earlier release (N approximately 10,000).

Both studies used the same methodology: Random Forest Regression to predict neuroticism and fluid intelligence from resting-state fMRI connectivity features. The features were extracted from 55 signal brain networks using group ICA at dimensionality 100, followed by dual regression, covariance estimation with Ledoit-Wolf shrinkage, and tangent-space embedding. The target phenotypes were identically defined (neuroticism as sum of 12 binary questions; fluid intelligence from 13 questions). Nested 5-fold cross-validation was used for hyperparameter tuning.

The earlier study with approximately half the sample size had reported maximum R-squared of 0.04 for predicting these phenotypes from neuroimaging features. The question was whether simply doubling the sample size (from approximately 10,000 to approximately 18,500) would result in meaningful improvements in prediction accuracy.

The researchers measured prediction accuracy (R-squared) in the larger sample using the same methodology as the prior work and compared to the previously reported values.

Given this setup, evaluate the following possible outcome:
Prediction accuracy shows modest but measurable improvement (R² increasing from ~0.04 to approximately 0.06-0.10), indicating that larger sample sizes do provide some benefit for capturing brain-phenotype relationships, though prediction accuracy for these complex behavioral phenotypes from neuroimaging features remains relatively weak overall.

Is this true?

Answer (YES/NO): NO